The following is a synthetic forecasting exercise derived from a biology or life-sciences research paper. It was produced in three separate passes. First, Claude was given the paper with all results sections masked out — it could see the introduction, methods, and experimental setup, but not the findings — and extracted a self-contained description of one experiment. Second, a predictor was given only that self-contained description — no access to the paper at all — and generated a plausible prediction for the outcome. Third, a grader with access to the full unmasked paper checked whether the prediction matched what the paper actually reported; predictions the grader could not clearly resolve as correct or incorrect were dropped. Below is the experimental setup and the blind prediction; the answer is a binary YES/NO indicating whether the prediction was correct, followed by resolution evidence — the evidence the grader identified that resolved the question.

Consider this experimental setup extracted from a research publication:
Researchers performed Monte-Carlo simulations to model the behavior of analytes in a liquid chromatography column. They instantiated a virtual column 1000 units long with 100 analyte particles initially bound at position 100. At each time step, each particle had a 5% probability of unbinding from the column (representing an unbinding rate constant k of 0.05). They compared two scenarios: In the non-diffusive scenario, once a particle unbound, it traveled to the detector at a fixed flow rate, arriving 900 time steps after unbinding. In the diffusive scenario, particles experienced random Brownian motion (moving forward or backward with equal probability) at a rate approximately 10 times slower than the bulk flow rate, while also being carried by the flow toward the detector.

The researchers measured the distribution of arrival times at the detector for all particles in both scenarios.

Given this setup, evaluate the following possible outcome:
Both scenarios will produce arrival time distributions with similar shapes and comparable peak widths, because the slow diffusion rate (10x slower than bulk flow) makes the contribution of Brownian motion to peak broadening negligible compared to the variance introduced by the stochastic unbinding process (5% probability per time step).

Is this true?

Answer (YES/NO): NO